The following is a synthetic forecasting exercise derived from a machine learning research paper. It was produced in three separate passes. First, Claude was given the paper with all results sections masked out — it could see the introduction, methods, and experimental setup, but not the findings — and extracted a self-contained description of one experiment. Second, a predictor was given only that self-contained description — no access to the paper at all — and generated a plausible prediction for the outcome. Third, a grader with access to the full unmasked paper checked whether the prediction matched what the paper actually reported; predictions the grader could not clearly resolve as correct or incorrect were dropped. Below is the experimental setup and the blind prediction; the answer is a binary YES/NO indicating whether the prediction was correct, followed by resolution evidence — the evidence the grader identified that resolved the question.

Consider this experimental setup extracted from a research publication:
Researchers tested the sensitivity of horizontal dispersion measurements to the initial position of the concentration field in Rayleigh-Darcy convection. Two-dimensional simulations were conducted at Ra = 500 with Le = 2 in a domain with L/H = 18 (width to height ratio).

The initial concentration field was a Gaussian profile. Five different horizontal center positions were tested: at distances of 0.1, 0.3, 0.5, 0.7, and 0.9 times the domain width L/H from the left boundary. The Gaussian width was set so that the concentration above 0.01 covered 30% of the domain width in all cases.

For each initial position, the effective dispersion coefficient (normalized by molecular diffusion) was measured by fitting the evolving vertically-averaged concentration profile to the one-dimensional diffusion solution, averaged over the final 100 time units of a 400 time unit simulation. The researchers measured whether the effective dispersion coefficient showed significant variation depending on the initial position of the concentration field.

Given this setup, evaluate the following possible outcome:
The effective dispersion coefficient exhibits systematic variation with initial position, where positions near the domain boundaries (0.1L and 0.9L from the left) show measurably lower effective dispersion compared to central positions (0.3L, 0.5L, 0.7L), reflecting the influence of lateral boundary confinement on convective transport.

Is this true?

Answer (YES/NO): NO